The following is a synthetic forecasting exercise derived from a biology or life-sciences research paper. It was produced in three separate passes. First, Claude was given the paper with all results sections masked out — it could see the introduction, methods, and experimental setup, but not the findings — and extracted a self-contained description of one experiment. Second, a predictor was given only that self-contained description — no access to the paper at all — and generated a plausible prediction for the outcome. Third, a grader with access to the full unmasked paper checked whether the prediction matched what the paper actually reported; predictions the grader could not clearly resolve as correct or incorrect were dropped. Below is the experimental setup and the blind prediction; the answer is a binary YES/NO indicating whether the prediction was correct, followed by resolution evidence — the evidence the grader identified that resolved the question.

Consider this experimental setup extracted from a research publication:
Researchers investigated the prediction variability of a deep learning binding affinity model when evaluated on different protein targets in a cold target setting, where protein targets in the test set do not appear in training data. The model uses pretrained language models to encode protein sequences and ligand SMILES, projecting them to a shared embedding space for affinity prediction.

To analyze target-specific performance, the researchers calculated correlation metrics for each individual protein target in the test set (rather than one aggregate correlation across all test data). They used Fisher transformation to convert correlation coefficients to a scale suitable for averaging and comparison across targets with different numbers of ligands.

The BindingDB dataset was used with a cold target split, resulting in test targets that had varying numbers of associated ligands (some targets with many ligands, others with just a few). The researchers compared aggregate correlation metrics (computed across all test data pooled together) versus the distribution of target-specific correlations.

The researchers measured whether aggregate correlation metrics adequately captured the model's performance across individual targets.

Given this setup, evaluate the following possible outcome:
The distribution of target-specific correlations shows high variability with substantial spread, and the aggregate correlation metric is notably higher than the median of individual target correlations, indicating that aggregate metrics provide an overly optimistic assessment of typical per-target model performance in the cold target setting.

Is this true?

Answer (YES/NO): NO